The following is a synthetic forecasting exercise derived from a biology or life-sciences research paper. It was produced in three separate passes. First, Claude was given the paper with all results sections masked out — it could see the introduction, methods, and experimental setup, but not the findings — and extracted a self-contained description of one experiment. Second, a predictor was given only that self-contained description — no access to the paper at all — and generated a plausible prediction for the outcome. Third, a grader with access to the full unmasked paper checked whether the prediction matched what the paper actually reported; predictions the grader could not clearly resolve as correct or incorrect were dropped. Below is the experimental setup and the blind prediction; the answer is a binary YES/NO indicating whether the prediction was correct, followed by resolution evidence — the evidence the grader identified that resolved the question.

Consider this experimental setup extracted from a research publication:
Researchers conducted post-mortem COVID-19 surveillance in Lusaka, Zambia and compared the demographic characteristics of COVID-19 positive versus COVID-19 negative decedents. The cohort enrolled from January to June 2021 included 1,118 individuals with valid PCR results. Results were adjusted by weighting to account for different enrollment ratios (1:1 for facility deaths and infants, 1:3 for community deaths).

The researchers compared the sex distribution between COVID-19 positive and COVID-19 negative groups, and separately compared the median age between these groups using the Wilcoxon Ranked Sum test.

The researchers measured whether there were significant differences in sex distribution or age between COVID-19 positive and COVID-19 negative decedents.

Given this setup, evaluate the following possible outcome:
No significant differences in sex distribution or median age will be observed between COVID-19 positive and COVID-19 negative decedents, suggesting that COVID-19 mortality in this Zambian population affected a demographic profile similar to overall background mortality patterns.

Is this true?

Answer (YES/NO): NO